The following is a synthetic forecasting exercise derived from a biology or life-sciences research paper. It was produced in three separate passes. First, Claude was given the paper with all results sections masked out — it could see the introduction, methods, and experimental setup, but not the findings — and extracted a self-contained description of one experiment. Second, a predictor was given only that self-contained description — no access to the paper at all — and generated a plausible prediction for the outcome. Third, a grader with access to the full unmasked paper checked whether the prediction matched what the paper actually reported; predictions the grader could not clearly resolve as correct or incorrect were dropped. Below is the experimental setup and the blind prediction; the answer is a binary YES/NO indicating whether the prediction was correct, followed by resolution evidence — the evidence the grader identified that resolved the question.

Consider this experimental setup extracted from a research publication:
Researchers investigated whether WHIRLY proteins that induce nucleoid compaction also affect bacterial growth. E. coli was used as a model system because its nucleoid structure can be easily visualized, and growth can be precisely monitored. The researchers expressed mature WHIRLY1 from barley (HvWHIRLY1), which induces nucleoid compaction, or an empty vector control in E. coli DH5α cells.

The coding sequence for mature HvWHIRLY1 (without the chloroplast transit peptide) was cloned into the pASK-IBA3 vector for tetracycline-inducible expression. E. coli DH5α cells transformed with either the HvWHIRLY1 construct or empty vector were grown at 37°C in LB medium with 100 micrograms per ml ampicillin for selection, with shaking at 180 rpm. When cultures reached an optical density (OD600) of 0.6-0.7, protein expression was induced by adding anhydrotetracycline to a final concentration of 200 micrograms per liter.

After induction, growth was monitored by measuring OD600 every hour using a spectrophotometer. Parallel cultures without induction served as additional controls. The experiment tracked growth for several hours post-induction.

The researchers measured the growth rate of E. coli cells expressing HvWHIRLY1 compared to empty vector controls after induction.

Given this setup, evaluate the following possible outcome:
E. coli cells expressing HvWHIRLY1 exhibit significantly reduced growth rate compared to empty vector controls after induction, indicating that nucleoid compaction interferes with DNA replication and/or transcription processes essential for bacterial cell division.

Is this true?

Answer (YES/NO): NO